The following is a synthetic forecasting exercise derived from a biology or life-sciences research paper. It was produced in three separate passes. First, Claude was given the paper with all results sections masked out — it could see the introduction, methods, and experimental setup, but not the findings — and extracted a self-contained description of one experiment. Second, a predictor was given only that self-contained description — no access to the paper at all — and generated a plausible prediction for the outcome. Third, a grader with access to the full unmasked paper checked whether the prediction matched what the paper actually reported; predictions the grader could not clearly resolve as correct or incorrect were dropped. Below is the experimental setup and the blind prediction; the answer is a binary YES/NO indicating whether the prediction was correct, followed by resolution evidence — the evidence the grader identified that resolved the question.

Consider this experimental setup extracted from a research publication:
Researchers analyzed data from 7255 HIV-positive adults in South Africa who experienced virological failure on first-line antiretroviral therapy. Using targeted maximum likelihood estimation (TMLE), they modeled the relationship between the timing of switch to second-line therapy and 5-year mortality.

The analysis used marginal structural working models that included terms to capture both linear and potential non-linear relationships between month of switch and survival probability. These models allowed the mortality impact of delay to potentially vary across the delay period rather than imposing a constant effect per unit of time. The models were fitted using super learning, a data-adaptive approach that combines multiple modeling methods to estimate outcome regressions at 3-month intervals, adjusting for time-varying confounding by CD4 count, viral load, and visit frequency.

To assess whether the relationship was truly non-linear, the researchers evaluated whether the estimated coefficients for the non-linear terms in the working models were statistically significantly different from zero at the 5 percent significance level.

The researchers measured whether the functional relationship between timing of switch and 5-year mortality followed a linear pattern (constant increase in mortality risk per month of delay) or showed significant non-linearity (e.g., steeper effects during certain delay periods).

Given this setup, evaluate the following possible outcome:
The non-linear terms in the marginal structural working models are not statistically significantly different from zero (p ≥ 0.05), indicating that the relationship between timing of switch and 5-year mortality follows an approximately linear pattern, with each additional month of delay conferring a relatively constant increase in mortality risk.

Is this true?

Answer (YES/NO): NO